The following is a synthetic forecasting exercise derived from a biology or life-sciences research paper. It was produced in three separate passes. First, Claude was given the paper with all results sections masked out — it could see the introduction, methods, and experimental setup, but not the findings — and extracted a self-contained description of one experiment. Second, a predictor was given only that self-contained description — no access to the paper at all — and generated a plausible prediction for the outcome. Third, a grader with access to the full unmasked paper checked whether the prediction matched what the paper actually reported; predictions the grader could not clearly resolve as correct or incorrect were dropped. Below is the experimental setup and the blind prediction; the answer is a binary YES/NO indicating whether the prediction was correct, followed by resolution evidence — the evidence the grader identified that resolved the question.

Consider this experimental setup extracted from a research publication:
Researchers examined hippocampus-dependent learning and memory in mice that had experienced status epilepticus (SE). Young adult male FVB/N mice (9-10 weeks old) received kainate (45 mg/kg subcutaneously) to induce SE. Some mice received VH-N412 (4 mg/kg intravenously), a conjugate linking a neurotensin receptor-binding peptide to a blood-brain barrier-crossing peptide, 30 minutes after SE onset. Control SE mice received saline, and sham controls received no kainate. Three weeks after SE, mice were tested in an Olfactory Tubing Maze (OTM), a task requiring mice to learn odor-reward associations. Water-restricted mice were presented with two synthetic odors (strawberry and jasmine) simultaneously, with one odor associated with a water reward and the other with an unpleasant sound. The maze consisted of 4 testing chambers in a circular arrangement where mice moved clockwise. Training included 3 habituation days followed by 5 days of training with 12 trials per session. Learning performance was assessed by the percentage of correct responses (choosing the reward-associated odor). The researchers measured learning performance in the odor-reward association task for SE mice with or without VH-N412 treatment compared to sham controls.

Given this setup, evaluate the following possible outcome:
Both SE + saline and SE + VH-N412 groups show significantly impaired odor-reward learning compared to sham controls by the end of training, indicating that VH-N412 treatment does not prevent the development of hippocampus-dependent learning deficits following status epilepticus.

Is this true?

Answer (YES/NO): NO